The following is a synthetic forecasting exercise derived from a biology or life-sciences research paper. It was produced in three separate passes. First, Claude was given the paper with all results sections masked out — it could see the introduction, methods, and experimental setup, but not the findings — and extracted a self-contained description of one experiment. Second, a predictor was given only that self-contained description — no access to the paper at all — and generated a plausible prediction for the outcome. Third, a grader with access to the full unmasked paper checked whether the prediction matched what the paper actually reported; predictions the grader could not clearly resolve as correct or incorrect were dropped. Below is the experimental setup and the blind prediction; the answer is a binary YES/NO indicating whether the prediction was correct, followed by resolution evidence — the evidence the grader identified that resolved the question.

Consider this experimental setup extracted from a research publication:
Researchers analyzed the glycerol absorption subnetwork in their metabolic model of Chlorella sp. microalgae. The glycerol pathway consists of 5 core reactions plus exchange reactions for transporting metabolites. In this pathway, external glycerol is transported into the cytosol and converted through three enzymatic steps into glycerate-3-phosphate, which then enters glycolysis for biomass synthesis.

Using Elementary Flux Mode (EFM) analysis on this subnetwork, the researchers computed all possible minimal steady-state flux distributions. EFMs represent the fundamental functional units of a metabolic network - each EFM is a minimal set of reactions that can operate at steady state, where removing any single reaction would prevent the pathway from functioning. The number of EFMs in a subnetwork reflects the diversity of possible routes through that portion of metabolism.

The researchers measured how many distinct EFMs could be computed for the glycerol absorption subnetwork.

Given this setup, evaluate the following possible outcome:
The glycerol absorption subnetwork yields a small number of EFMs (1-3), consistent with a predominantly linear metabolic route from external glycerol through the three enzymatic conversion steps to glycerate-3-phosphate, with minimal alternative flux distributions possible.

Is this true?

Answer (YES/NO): YES